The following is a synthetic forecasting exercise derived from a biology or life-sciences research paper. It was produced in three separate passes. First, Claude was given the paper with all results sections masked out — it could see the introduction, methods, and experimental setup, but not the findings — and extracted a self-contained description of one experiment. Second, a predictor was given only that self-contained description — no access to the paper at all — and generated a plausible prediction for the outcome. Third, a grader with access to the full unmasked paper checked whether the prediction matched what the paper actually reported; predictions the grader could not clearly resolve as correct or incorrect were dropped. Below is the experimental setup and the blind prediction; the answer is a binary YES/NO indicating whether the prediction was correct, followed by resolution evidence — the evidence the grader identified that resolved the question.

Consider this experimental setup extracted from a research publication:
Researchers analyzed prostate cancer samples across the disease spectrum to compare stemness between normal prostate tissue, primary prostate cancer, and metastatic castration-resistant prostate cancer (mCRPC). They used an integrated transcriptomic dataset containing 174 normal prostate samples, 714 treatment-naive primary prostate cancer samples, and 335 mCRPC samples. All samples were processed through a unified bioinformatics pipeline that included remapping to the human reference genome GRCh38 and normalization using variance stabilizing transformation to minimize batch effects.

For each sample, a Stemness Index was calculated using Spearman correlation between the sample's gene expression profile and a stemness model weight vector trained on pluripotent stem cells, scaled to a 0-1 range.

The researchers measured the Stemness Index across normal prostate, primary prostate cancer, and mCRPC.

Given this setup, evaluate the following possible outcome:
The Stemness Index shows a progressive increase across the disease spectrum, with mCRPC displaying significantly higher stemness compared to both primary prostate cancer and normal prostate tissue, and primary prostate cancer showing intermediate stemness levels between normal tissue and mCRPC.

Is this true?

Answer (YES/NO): YES